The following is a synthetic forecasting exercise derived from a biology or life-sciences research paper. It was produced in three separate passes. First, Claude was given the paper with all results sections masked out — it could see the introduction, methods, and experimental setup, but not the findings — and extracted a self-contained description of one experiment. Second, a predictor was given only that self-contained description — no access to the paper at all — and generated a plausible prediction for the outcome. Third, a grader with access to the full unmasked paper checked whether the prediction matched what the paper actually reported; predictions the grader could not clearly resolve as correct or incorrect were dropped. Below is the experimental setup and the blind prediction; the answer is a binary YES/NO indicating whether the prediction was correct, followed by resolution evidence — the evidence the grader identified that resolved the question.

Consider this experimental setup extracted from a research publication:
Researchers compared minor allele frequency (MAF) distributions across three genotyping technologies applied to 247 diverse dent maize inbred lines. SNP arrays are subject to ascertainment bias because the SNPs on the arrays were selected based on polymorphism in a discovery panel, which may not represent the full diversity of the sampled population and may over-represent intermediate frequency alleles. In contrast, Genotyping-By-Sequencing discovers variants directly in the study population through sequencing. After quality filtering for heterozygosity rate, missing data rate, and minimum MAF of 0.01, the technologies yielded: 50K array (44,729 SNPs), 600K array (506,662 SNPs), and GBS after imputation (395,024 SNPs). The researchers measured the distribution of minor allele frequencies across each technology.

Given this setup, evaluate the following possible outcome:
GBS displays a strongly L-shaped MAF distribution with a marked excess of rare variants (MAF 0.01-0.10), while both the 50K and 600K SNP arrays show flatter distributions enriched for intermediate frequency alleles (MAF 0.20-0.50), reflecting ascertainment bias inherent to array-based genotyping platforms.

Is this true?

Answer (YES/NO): YES